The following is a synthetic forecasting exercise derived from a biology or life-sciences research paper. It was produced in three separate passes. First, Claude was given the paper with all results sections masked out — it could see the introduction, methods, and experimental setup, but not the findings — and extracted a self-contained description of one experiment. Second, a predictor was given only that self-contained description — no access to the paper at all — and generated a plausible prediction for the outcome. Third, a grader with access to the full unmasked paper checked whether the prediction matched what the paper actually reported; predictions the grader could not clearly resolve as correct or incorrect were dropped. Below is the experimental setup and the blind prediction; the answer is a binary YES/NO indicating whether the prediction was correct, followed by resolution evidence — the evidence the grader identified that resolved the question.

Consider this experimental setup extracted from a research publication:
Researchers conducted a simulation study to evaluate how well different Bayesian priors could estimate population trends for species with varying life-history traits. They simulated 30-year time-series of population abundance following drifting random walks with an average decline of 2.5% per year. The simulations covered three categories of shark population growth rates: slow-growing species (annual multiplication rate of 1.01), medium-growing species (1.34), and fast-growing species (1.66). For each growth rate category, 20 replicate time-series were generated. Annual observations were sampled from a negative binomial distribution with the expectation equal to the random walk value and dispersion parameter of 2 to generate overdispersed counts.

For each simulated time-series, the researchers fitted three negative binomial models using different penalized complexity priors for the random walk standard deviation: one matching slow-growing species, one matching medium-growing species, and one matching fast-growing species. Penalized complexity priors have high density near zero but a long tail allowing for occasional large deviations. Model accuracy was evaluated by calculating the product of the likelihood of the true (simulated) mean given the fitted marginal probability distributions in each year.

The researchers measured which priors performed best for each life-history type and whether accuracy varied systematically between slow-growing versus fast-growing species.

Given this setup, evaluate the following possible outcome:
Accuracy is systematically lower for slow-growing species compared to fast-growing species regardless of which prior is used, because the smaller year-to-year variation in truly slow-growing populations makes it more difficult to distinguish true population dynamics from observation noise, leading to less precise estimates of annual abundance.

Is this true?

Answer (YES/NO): NO